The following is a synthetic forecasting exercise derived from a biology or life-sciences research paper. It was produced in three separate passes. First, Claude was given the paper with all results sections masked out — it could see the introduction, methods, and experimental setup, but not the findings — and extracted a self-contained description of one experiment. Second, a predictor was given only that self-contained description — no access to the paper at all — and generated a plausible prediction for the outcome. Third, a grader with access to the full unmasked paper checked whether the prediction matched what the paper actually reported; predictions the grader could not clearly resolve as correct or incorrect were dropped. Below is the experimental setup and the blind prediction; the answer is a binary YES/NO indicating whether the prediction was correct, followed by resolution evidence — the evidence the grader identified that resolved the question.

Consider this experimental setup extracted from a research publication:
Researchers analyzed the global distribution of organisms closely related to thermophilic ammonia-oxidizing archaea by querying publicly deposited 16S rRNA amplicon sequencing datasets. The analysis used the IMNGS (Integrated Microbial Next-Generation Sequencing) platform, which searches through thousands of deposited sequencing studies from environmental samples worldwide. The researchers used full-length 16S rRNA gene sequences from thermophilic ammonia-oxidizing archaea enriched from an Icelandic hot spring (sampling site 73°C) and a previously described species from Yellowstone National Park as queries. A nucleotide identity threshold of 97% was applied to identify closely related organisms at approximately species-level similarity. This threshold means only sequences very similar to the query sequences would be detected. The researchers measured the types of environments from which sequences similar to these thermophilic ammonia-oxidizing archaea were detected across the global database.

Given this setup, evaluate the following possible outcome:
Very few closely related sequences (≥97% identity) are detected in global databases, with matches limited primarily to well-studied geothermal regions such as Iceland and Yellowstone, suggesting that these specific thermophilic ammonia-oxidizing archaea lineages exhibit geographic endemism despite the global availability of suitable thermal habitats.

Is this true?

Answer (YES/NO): NO